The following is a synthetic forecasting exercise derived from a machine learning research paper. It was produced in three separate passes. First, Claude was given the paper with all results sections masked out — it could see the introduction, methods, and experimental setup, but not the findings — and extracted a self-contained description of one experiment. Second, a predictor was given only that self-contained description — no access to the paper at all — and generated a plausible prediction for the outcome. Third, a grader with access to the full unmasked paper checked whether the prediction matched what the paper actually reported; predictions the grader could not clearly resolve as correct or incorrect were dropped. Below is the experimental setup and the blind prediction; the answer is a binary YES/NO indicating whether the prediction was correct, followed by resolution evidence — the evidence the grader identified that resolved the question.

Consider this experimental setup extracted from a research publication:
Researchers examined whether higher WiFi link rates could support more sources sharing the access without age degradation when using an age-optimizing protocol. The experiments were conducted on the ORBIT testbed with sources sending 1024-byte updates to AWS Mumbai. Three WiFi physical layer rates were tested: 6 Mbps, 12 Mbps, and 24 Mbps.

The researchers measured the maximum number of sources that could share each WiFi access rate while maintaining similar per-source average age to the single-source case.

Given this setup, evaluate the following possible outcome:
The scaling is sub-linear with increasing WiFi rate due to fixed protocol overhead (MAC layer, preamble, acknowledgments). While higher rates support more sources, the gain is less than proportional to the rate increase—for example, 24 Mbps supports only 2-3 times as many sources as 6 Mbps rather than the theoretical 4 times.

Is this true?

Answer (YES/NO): NO